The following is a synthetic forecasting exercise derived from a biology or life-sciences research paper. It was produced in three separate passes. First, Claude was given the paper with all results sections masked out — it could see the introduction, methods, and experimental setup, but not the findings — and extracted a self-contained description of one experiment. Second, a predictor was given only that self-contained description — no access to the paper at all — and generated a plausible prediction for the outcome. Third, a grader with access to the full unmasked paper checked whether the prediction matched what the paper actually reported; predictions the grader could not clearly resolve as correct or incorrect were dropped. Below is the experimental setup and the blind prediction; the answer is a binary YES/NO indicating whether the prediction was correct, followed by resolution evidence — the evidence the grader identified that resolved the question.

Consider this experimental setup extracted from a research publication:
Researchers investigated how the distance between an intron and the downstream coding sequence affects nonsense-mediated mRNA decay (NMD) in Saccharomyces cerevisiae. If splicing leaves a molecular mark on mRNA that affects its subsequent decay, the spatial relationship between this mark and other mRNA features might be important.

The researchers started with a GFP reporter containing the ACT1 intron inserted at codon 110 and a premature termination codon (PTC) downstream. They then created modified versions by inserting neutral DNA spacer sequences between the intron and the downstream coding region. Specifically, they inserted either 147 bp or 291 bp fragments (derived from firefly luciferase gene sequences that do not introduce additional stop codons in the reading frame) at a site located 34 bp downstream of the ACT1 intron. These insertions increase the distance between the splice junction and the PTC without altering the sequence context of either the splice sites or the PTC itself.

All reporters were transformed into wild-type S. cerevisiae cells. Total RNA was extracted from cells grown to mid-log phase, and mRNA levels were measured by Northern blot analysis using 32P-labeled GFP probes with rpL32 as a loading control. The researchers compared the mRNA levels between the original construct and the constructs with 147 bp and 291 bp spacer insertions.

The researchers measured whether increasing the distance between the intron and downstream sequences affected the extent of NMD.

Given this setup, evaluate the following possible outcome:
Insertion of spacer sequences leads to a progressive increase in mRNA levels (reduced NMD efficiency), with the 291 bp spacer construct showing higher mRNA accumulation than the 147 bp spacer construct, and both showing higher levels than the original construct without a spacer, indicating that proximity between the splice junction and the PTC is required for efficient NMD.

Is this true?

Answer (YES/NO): YES